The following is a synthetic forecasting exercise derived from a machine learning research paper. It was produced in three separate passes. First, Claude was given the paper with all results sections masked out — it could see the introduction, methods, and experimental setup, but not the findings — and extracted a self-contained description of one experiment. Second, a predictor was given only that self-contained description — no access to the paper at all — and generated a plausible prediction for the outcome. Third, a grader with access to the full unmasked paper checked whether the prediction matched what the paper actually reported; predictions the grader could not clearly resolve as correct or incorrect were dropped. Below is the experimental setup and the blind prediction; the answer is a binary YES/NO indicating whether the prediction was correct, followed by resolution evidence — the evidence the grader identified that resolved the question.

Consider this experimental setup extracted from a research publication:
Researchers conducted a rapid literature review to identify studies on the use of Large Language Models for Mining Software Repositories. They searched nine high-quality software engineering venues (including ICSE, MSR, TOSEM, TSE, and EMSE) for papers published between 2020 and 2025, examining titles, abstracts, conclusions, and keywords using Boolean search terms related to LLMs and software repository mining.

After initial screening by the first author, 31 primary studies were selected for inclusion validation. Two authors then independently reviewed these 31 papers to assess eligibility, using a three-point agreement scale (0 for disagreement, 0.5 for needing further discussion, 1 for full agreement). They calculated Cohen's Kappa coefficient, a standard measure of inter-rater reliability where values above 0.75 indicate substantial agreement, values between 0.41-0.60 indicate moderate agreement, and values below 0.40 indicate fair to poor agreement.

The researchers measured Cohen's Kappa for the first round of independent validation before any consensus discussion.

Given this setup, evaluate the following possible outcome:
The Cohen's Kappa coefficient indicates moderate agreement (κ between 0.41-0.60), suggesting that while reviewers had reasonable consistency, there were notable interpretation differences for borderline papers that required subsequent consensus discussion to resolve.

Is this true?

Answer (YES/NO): YES